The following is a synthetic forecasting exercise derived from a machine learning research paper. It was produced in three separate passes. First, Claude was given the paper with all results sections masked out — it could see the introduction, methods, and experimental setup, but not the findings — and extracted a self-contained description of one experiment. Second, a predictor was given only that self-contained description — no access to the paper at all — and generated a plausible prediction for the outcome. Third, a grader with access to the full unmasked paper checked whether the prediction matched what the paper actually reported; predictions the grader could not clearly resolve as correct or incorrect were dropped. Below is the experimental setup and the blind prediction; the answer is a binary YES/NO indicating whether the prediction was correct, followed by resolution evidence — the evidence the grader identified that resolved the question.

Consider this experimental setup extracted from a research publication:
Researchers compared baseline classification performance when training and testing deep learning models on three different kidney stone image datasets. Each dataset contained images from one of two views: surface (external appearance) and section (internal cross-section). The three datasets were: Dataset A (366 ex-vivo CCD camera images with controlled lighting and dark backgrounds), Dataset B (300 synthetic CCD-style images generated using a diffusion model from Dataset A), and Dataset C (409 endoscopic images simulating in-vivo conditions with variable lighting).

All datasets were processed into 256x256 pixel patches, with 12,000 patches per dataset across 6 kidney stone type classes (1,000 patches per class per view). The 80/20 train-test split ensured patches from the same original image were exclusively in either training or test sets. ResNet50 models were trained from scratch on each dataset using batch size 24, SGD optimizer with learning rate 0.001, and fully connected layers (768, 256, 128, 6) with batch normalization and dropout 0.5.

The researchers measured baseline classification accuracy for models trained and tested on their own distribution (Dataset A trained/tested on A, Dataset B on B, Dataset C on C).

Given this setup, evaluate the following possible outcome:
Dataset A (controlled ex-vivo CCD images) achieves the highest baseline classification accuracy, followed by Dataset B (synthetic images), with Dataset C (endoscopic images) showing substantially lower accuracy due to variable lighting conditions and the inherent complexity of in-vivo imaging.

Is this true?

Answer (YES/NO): NO